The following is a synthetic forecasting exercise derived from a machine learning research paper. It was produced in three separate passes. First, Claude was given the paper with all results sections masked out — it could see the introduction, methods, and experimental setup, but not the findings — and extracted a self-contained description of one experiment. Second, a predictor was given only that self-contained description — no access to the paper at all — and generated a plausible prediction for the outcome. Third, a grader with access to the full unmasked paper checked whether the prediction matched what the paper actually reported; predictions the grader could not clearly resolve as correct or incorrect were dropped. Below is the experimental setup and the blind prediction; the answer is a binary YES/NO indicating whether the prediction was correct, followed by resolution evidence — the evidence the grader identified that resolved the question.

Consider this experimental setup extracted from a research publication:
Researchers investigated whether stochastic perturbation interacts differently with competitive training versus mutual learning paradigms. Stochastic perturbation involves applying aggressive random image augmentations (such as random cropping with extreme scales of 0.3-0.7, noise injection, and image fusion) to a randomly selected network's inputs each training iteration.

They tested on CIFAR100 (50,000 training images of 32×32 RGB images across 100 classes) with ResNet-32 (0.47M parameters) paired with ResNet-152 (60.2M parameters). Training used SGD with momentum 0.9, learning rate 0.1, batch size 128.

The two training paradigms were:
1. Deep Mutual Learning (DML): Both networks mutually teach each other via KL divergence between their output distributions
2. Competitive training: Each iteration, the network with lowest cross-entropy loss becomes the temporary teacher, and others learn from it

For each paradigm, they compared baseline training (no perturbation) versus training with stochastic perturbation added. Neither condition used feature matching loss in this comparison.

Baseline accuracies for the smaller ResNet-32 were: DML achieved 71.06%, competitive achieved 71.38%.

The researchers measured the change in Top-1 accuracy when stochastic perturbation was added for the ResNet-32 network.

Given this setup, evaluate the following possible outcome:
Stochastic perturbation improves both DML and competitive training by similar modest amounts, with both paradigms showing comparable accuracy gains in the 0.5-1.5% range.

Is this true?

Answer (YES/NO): NO